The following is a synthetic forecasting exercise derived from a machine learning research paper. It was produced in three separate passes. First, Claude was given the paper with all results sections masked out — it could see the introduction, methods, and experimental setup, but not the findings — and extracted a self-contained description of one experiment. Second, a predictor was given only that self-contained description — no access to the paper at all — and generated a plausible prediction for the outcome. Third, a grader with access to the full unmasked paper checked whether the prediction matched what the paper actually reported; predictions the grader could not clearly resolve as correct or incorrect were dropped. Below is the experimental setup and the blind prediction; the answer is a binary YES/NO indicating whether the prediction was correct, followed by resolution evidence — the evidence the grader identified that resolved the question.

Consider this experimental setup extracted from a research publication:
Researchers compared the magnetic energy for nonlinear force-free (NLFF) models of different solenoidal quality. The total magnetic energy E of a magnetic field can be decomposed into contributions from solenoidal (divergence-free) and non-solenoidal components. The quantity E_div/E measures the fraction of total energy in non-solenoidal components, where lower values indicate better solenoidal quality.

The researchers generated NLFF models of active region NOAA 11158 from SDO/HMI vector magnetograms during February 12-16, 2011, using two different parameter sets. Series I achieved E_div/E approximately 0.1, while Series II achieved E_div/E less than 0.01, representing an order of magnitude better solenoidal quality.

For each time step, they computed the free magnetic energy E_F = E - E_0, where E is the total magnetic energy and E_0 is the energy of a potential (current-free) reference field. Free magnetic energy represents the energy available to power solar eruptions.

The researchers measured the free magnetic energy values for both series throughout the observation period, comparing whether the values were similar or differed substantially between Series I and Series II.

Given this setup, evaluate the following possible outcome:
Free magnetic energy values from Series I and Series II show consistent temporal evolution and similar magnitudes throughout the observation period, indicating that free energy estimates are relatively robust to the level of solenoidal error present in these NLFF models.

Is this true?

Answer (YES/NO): YES